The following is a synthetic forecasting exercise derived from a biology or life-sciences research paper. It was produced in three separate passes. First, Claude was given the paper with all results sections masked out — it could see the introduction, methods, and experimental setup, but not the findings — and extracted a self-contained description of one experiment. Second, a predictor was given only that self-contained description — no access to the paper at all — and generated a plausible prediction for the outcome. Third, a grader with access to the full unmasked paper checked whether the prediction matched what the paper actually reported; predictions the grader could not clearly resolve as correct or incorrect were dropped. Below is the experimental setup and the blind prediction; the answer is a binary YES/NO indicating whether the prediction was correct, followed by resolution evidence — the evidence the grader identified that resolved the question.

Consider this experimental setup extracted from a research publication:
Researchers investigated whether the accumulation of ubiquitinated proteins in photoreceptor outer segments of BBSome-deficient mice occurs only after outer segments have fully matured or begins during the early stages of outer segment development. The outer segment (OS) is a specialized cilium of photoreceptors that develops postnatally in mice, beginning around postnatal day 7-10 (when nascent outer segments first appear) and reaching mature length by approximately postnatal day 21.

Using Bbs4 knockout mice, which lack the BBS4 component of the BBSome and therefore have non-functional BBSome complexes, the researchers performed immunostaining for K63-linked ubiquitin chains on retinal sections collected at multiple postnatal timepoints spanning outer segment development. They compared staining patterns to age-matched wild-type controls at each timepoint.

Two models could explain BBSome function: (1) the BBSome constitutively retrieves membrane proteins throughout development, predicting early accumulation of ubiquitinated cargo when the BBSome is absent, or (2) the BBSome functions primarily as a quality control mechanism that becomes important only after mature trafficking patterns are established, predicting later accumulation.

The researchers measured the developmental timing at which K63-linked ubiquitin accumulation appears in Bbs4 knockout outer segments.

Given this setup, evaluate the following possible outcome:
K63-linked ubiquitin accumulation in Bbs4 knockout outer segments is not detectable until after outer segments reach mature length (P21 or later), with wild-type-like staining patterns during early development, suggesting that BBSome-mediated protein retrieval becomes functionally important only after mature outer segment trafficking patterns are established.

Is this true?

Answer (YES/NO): NO